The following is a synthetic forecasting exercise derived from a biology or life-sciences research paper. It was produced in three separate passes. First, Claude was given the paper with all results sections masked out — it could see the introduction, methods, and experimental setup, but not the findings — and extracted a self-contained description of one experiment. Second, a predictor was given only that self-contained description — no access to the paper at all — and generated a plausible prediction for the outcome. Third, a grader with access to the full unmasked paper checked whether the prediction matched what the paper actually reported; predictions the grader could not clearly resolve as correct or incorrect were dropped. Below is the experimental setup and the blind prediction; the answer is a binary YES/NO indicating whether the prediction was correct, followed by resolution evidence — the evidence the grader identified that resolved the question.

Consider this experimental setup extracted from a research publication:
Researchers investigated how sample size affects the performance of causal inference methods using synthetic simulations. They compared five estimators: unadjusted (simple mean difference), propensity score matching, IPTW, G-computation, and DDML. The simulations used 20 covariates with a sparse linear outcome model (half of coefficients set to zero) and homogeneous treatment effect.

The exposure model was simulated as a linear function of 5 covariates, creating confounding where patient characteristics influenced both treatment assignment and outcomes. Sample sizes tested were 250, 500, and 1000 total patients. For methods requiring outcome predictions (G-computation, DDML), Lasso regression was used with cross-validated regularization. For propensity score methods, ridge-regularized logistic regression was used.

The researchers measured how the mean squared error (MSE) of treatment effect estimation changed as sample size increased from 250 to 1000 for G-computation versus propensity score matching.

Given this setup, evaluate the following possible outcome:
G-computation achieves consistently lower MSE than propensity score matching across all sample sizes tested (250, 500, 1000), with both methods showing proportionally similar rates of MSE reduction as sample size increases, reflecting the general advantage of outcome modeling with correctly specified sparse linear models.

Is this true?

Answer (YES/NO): NO